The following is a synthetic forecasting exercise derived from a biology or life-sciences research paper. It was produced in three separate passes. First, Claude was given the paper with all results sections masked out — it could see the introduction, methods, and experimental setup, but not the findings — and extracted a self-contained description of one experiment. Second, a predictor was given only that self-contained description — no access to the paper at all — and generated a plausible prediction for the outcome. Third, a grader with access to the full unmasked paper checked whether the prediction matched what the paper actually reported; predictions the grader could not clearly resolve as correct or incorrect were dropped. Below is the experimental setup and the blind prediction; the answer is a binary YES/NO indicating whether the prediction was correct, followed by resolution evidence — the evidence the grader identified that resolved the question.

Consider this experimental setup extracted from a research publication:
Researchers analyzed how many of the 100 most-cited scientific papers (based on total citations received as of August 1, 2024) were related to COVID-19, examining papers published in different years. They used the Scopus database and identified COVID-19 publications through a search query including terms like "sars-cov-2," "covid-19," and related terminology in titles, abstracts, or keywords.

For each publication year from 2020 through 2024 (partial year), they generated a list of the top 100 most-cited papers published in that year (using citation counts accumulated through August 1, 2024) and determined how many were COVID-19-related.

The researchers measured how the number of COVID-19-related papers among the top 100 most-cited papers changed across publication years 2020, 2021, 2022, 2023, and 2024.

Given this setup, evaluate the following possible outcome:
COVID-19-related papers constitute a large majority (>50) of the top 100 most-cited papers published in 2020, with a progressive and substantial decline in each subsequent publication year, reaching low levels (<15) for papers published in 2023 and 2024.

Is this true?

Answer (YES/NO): YES